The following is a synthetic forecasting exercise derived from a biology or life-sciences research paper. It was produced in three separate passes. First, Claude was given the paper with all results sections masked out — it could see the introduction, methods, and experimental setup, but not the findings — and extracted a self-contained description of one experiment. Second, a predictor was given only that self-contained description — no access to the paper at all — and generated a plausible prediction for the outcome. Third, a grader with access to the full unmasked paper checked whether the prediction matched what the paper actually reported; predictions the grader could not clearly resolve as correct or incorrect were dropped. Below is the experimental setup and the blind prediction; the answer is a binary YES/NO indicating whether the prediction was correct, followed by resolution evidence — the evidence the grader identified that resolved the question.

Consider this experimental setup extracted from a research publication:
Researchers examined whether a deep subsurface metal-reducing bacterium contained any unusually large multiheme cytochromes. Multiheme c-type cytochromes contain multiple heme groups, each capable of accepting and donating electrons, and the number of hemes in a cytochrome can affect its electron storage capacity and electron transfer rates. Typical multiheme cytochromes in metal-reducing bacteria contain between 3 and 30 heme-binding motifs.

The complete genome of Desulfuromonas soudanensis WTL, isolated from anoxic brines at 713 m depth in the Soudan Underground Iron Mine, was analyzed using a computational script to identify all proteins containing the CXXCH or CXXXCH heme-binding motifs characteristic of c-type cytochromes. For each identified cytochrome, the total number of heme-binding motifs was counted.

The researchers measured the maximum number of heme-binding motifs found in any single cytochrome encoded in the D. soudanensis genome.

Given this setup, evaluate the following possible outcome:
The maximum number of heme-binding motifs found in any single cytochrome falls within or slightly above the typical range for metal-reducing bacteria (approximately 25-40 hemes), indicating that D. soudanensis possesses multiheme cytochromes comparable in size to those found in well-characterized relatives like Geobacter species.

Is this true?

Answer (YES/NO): NO